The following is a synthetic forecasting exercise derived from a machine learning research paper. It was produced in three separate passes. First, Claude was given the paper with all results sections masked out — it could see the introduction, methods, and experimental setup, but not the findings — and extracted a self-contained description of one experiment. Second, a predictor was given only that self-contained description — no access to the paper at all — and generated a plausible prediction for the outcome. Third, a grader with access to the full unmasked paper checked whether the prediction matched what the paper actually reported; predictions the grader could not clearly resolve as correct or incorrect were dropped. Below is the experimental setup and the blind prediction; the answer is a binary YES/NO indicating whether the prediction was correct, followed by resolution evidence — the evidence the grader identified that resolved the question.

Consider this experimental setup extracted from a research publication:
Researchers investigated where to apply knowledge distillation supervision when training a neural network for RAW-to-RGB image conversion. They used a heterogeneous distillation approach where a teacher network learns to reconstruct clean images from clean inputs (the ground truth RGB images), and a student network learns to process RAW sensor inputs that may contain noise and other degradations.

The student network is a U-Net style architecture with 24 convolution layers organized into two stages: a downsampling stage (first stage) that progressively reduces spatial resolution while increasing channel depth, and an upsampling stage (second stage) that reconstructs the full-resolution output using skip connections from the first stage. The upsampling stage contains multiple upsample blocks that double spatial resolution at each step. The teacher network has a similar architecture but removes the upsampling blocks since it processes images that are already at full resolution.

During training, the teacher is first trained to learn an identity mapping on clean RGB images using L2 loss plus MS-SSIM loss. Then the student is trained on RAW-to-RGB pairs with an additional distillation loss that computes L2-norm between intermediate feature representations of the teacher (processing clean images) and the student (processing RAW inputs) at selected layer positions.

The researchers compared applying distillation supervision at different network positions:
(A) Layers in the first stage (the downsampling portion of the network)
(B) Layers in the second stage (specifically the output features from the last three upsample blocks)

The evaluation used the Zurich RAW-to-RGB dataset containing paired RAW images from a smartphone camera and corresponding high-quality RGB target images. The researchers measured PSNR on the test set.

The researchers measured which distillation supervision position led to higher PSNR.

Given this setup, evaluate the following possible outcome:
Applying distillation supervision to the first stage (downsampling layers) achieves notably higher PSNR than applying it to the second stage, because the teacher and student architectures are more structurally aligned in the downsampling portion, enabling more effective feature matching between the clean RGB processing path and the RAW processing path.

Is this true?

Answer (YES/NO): NO